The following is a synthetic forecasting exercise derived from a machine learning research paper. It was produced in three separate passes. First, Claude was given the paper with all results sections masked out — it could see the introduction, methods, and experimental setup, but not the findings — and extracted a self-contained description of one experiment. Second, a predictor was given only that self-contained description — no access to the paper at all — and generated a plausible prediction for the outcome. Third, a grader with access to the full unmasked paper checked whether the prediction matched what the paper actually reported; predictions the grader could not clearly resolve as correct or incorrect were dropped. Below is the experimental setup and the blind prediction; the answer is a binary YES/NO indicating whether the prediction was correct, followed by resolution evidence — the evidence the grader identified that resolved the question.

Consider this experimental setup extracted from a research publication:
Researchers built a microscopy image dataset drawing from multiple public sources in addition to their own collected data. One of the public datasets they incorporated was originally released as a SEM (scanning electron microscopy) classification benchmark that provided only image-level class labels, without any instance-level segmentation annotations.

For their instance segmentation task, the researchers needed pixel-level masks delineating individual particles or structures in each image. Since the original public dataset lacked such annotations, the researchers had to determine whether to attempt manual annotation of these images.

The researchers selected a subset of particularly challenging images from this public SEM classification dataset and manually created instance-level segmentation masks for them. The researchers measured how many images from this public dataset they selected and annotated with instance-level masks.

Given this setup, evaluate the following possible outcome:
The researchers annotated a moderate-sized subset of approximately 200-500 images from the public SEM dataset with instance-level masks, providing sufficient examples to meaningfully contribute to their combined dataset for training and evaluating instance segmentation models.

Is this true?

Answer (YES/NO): YES